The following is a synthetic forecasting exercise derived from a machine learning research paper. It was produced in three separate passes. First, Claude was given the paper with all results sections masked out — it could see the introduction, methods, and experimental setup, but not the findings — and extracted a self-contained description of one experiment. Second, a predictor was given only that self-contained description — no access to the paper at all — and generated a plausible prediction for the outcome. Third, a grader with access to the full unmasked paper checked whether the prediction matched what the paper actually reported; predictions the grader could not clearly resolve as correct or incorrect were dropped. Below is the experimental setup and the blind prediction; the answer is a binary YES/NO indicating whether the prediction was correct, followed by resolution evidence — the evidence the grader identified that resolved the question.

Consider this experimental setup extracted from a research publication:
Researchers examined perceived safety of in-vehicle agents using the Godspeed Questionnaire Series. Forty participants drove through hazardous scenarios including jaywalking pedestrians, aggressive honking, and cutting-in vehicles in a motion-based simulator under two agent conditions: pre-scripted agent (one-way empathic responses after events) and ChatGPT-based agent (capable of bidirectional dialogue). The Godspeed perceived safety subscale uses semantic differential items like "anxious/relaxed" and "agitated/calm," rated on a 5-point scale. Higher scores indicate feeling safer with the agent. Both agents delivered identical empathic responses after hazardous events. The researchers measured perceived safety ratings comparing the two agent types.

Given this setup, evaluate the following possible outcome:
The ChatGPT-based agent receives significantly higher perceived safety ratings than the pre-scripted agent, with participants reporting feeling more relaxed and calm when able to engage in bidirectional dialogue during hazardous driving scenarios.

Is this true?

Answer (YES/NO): NO